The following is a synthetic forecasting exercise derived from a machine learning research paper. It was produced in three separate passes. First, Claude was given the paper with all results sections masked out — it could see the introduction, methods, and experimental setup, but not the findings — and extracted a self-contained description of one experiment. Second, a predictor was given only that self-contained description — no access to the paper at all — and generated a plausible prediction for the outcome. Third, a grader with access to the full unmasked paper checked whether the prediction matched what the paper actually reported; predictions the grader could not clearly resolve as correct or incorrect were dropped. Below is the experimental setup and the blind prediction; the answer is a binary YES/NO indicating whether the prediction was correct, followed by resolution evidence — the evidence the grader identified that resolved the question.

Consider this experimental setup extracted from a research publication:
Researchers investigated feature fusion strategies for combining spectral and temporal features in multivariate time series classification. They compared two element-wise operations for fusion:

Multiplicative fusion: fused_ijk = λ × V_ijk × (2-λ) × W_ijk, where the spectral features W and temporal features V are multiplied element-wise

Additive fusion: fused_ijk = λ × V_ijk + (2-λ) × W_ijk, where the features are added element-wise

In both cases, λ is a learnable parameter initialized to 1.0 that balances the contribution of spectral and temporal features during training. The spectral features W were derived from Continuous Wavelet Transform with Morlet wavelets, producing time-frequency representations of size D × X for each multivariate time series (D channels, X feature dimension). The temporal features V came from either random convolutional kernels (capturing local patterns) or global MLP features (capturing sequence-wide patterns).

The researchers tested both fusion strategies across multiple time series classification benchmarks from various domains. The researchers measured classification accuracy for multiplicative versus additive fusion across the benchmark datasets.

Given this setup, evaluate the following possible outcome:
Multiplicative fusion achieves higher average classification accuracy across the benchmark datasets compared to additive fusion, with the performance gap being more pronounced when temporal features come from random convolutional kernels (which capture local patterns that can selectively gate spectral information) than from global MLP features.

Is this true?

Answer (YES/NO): NO